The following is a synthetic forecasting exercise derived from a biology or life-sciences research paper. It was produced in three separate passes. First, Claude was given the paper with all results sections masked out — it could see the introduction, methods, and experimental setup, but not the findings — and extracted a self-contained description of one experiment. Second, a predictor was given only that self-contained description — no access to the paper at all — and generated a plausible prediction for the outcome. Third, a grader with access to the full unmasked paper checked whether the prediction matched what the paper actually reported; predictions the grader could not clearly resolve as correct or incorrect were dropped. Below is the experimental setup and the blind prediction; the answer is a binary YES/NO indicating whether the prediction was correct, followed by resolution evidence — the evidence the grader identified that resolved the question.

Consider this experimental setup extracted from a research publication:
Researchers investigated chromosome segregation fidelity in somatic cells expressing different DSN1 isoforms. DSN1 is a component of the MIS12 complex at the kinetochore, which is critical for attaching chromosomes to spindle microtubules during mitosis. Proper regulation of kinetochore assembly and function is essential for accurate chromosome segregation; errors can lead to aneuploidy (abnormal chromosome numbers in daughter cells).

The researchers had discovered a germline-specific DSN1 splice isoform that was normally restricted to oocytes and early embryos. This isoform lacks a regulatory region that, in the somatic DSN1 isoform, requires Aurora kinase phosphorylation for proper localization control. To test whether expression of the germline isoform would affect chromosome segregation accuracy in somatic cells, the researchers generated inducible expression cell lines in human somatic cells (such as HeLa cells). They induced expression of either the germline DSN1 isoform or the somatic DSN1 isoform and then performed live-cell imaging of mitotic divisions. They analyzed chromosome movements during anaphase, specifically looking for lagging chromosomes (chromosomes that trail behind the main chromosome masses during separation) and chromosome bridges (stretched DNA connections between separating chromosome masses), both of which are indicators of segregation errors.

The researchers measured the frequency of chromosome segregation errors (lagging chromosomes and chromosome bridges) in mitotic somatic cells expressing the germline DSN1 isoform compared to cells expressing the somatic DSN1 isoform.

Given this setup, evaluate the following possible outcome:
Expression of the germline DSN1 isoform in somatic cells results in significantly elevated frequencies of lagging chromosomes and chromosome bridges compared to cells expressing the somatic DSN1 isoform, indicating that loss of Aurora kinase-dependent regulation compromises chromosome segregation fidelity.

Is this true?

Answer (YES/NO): YES